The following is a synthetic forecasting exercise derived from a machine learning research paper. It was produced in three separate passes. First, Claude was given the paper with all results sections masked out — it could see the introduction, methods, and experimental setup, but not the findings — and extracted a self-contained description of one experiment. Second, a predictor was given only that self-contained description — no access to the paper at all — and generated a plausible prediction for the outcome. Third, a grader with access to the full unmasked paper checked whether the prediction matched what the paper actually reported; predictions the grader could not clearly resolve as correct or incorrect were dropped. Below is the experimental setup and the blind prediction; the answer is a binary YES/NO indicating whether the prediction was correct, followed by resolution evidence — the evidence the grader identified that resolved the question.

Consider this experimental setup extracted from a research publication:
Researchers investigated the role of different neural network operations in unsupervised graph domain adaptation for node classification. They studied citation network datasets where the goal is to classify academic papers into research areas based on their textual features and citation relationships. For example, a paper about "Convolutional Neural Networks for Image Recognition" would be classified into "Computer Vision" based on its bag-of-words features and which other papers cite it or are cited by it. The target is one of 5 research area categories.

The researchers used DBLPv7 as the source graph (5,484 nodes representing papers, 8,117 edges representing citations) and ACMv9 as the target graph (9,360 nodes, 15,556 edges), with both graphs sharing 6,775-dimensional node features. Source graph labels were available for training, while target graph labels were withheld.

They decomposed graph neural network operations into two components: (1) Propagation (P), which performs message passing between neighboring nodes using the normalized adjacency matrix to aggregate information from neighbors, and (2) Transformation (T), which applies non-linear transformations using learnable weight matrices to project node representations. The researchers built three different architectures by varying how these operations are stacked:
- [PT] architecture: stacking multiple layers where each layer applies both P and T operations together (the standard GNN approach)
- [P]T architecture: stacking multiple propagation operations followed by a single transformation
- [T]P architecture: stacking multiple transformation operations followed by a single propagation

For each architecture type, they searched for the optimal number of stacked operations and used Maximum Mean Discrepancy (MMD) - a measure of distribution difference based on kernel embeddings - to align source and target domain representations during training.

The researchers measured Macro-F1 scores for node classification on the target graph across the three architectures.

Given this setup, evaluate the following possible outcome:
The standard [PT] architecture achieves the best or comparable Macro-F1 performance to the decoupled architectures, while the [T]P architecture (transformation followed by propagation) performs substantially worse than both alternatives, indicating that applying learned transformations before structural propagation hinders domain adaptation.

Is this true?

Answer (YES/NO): NO